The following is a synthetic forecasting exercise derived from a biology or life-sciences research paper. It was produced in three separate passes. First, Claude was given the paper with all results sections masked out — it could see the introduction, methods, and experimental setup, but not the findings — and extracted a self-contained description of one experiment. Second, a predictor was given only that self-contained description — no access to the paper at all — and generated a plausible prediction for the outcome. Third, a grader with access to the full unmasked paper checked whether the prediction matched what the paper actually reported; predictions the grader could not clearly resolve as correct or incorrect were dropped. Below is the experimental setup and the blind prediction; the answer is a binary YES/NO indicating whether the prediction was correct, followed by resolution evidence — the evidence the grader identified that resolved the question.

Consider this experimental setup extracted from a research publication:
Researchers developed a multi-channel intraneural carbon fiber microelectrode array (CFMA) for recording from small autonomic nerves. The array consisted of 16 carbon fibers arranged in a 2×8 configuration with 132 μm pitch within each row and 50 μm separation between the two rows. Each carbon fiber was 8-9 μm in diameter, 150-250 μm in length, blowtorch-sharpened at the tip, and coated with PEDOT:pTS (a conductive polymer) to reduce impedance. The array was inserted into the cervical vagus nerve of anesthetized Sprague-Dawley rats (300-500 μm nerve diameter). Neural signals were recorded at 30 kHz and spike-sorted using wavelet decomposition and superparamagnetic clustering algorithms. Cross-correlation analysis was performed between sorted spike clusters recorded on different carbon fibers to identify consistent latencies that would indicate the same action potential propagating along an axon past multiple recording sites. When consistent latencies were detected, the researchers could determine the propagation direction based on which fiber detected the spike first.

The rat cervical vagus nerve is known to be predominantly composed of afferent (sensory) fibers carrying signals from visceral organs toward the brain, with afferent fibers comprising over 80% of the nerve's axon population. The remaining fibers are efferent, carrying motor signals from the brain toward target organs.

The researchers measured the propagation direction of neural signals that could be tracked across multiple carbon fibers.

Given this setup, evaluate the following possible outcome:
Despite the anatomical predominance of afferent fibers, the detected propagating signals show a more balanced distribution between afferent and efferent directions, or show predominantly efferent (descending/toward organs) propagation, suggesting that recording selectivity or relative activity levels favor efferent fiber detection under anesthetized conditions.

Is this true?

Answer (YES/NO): NO